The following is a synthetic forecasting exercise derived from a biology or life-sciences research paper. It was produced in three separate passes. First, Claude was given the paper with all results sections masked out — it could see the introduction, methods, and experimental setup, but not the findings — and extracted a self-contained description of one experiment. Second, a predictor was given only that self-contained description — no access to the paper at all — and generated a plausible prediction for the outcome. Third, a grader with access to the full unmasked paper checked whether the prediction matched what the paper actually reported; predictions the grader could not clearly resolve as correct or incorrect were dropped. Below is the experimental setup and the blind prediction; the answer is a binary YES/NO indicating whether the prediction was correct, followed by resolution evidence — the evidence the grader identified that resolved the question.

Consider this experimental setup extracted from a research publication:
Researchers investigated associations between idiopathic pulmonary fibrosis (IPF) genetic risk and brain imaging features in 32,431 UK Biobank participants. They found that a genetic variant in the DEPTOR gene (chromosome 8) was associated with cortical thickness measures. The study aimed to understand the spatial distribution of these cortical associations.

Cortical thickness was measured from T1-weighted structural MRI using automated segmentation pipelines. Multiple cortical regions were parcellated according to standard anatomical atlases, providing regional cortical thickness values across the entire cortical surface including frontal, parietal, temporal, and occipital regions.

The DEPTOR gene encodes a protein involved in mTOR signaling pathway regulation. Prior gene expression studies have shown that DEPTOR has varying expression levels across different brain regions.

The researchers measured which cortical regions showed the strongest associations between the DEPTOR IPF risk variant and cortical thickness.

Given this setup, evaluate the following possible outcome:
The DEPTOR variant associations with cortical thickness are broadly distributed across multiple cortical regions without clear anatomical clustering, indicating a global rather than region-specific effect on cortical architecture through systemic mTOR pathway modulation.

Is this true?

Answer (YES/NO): NO